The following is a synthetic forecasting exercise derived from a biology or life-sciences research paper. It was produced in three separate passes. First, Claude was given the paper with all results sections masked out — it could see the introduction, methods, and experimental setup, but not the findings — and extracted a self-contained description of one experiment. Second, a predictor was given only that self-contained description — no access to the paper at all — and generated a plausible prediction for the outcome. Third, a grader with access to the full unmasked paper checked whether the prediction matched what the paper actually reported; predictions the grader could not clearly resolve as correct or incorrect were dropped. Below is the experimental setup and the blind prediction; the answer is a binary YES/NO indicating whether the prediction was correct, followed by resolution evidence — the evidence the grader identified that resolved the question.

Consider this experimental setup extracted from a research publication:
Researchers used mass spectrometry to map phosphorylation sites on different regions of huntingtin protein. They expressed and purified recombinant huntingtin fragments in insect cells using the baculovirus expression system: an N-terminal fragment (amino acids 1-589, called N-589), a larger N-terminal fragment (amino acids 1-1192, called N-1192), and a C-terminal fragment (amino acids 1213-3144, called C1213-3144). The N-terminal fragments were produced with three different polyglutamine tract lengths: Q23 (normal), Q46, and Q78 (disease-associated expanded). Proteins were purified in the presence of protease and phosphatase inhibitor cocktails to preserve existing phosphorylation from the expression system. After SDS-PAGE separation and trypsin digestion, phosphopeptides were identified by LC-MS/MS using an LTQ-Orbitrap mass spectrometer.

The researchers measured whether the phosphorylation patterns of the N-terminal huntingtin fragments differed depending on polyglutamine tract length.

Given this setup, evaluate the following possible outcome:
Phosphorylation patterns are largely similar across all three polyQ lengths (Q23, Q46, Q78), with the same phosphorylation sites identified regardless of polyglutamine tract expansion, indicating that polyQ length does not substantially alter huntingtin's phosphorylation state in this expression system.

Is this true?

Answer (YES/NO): YES